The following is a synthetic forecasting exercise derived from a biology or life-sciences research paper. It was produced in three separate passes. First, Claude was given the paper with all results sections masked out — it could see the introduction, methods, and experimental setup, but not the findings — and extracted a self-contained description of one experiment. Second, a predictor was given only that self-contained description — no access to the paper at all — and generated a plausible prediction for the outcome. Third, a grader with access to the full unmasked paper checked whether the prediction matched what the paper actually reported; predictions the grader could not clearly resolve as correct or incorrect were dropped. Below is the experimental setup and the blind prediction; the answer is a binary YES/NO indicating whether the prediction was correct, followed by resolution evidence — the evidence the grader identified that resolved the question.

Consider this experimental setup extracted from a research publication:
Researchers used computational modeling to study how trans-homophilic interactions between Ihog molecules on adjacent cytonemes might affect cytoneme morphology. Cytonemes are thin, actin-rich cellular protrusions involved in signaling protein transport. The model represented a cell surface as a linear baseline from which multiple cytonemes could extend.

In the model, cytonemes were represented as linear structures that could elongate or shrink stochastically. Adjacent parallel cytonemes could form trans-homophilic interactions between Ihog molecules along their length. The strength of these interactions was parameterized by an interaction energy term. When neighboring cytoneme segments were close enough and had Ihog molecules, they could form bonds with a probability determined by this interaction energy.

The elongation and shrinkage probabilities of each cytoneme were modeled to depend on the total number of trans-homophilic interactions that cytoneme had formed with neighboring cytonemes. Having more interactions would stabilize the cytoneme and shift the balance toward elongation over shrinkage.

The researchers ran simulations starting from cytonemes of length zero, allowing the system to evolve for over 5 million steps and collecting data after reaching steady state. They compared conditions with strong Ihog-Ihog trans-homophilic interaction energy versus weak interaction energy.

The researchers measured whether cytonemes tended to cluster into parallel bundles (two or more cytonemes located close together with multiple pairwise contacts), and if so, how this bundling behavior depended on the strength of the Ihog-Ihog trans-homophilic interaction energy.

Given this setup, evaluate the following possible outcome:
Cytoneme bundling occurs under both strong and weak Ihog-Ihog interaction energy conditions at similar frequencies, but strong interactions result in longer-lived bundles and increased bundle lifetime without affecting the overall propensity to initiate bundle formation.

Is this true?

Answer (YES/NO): NO